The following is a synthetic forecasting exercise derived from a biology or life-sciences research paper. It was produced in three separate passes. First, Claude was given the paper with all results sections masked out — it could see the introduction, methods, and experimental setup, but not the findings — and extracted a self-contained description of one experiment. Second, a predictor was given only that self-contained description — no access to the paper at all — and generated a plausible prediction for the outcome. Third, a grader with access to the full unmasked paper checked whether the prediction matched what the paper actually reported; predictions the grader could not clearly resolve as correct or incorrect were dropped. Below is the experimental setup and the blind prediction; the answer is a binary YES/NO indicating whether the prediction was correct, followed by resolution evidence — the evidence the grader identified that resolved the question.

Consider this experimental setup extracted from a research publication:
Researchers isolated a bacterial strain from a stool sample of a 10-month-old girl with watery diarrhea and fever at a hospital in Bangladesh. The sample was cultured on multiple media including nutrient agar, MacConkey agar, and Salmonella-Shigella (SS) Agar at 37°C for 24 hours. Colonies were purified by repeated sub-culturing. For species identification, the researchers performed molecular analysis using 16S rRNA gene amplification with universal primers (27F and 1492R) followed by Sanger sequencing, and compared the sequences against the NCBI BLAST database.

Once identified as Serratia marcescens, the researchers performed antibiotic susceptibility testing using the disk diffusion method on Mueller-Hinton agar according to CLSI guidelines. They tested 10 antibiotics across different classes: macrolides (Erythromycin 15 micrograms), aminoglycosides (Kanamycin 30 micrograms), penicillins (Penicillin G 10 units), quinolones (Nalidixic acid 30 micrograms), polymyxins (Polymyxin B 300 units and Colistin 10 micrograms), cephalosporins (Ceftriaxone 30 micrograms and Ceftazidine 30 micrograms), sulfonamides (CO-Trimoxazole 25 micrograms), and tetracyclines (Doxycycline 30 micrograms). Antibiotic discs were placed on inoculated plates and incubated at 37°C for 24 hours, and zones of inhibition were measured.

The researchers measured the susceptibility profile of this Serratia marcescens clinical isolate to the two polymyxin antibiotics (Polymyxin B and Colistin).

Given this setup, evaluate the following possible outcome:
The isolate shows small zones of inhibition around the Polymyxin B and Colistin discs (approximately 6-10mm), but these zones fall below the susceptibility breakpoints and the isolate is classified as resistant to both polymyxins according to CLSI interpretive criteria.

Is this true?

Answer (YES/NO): NO